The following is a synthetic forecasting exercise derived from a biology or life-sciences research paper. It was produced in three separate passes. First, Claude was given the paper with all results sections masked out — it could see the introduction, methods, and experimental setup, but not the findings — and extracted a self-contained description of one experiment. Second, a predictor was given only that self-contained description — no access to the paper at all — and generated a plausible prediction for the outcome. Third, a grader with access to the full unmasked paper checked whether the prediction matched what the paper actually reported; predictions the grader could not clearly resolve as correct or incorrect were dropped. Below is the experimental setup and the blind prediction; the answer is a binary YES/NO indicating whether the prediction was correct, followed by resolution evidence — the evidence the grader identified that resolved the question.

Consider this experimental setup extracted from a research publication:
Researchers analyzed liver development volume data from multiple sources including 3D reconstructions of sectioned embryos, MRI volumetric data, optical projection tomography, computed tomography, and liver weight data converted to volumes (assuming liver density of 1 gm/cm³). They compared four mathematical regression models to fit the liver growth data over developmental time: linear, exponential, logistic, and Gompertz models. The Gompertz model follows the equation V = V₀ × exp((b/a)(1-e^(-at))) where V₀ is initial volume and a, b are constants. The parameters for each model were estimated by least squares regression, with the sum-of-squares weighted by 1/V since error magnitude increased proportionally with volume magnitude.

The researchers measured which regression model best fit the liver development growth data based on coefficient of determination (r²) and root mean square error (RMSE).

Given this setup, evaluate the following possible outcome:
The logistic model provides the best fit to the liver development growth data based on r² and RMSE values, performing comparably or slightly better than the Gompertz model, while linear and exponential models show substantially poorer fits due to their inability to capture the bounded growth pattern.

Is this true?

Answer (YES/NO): NO